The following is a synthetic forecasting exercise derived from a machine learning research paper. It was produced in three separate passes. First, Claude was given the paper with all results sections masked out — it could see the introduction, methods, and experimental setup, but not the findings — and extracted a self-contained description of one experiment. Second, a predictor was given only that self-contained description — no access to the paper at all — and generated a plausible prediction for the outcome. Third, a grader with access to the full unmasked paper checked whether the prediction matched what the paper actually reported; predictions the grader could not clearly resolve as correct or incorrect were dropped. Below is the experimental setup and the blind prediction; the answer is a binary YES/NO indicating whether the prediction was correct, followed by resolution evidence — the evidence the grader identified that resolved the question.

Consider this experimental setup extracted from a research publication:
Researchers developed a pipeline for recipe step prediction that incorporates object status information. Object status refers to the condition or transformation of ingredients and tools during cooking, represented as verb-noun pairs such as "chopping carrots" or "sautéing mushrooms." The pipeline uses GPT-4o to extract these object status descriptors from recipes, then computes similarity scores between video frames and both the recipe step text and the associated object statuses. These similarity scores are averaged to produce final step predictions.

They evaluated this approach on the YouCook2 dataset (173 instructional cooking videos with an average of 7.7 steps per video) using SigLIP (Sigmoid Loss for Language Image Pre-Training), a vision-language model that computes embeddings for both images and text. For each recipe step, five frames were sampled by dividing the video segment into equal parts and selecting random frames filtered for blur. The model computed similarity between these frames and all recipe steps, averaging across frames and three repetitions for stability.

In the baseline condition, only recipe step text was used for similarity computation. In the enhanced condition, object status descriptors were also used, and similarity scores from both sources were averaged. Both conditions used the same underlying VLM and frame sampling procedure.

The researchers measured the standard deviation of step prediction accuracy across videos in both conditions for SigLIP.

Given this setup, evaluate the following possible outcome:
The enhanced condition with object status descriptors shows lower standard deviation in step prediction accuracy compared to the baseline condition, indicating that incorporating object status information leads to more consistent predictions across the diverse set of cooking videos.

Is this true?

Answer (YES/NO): YES